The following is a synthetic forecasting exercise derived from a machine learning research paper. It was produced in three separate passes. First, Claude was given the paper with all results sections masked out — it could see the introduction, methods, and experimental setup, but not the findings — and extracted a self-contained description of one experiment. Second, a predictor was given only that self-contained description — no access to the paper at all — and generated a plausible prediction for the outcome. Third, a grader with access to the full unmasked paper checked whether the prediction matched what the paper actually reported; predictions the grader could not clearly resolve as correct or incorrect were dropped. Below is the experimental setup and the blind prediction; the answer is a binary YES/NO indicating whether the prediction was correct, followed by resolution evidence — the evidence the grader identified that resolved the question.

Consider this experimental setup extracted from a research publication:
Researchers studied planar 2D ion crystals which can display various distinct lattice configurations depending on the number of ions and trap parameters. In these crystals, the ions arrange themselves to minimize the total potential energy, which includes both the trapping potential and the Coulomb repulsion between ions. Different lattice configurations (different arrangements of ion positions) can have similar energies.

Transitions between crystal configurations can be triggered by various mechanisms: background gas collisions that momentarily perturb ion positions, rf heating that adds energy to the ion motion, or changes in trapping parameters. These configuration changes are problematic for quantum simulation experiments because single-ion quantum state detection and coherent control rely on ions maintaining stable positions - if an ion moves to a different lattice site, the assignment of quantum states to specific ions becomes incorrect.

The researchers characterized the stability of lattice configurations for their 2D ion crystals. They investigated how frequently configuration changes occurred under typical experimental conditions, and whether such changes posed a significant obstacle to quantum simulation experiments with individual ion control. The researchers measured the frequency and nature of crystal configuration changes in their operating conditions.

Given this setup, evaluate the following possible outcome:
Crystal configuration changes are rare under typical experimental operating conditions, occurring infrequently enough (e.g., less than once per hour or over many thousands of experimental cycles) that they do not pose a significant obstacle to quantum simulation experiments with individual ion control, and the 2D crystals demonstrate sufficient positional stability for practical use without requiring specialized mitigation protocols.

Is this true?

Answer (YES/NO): NO